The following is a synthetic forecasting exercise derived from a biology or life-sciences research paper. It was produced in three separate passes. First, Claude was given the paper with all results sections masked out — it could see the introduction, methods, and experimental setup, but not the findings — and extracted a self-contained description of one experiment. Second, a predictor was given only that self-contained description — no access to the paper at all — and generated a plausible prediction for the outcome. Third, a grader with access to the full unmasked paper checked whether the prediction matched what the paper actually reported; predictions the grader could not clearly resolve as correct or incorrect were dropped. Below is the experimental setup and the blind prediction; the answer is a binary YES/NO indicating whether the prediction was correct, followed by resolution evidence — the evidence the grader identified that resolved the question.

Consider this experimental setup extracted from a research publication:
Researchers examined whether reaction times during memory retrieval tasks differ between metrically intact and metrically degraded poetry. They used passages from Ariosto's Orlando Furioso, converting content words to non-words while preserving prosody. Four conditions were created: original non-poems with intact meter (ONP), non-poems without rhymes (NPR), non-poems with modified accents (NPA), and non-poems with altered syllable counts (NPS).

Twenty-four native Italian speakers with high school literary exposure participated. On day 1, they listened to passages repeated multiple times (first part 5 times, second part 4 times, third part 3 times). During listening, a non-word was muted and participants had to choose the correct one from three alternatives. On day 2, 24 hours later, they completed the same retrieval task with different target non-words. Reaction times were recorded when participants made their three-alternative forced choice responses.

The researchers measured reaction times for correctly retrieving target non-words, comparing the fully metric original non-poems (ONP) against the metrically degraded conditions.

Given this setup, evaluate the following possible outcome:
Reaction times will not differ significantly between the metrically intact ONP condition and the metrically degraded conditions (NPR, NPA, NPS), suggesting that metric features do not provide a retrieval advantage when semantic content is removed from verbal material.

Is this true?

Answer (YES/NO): NO